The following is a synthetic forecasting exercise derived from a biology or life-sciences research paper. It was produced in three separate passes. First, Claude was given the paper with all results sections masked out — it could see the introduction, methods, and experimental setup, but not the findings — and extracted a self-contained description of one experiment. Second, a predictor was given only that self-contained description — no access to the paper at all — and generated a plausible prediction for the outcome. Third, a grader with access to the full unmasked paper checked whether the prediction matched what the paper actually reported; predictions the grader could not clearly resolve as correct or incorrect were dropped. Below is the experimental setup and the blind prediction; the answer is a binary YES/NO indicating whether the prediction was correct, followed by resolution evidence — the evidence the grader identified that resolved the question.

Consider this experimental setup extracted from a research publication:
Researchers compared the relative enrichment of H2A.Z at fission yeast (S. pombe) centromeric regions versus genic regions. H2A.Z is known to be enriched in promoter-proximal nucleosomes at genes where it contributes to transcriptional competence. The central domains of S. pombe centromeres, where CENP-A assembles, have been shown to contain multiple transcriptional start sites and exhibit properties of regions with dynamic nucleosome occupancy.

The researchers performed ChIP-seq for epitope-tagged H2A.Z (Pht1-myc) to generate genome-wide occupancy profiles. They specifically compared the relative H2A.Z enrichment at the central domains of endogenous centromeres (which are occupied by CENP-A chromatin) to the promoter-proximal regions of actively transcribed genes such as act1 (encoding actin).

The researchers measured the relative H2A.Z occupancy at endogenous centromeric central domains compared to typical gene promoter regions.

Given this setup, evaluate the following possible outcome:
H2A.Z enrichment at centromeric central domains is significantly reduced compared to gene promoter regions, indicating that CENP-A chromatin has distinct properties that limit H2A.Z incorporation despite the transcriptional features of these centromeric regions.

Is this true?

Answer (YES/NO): YES